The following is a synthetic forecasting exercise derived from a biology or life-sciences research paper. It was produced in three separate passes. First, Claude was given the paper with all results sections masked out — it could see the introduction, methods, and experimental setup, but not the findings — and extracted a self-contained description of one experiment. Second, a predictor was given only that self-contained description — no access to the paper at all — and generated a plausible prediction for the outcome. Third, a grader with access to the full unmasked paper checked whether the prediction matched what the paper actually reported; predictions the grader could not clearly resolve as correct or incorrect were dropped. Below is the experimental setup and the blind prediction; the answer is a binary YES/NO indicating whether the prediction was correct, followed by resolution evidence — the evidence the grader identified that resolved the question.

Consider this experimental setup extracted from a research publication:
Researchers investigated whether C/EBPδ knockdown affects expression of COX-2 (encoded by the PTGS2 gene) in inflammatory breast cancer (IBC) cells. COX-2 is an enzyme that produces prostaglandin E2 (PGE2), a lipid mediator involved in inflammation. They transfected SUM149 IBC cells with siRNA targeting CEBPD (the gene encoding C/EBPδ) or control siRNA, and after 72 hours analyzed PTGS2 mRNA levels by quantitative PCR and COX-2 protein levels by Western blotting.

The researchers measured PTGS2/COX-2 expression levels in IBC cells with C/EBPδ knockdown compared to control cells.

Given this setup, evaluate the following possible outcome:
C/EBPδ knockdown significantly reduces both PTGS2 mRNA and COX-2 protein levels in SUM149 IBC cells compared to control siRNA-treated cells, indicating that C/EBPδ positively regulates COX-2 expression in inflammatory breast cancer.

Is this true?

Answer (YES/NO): YES